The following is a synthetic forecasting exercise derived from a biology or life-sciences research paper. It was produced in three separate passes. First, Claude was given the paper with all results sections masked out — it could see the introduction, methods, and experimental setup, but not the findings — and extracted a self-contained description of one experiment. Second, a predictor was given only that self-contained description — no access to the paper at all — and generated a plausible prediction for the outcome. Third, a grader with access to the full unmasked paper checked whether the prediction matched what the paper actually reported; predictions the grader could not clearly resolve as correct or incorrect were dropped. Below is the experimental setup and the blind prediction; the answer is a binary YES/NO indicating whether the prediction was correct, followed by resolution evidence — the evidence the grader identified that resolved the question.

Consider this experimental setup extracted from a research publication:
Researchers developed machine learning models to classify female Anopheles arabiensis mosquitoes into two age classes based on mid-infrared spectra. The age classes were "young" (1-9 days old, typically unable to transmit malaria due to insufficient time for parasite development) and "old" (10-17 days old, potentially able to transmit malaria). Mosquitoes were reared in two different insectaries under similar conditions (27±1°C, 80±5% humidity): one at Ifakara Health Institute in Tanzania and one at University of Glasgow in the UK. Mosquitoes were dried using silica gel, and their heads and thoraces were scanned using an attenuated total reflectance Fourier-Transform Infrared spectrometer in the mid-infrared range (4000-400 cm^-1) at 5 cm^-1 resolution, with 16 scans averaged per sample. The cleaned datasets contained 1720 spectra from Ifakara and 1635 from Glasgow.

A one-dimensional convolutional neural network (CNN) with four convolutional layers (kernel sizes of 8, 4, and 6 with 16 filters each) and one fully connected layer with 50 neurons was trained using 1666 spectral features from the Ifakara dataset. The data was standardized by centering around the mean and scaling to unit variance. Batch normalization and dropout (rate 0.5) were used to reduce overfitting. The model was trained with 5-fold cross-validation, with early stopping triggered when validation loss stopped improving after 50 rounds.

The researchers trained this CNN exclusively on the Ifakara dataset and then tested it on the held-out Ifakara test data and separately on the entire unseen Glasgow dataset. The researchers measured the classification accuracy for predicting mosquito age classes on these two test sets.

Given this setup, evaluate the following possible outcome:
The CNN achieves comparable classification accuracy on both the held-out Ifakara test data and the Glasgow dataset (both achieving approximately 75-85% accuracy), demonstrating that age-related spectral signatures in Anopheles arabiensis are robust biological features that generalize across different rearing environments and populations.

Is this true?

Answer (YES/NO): NO